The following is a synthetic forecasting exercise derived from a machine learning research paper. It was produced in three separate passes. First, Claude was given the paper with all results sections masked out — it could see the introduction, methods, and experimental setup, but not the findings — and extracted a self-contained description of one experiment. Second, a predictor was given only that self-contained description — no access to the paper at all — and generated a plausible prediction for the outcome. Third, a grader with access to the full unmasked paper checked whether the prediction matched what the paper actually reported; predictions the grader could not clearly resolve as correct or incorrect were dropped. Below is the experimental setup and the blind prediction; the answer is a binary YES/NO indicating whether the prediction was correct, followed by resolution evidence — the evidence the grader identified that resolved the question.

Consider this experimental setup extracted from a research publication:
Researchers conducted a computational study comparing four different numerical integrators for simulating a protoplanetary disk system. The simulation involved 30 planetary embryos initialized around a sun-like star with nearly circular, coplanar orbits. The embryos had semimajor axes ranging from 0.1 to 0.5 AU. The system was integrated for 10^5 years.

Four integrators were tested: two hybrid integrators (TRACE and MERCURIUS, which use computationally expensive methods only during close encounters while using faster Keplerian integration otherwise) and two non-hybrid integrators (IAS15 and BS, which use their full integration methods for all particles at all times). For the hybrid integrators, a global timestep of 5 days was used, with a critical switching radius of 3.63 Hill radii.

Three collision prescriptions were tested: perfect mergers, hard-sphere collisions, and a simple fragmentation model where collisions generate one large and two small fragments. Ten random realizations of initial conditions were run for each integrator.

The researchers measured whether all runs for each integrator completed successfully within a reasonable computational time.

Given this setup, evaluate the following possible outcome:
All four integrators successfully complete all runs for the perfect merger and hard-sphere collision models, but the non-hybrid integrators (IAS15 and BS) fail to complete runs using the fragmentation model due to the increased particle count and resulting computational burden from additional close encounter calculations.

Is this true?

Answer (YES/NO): NO